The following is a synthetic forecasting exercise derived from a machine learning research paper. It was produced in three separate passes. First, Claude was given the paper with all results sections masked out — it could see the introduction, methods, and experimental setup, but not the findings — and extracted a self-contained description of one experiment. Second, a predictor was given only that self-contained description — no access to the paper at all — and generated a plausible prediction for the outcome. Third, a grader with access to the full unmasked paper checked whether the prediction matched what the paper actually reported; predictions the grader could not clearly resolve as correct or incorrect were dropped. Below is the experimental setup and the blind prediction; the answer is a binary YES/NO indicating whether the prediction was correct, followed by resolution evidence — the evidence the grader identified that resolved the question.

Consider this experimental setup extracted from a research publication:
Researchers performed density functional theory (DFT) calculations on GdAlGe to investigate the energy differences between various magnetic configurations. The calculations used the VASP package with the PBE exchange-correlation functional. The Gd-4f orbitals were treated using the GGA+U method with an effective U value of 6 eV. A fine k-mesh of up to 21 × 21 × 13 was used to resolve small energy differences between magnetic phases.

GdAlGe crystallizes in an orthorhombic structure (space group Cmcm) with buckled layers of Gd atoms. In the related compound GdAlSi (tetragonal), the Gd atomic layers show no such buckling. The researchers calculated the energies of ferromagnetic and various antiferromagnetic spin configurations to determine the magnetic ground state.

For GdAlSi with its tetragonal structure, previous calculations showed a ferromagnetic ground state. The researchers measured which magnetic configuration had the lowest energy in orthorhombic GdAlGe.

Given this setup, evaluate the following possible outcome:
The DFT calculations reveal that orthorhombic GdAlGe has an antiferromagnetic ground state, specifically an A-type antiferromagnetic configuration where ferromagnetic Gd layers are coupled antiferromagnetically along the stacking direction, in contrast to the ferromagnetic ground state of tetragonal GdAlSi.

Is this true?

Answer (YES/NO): NO